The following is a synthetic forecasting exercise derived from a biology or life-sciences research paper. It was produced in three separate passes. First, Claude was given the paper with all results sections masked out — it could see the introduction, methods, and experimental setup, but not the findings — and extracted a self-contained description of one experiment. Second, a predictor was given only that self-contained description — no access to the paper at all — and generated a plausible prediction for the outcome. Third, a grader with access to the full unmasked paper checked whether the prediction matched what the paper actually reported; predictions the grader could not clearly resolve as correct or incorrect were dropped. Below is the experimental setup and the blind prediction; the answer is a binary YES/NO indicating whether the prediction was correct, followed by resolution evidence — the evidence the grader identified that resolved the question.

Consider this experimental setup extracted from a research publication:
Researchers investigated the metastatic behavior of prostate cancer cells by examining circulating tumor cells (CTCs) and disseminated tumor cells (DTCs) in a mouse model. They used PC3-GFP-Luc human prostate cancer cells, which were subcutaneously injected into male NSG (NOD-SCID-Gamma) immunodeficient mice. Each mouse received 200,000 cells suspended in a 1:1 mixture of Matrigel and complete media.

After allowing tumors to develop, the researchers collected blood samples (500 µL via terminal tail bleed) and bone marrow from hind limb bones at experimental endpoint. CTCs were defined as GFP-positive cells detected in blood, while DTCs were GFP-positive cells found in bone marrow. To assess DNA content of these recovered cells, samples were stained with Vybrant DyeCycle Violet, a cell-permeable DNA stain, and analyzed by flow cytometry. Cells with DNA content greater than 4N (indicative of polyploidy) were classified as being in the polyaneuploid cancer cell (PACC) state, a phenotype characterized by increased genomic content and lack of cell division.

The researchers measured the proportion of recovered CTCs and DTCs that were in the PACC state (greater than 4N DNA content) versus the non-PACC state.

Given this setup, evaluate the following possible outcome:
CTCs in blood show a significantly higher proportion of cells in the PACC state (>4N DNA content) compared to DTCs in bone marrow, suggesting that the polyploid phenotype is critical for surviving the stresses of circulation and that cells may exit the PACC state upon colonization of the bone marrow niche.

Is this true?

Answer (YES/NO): NO